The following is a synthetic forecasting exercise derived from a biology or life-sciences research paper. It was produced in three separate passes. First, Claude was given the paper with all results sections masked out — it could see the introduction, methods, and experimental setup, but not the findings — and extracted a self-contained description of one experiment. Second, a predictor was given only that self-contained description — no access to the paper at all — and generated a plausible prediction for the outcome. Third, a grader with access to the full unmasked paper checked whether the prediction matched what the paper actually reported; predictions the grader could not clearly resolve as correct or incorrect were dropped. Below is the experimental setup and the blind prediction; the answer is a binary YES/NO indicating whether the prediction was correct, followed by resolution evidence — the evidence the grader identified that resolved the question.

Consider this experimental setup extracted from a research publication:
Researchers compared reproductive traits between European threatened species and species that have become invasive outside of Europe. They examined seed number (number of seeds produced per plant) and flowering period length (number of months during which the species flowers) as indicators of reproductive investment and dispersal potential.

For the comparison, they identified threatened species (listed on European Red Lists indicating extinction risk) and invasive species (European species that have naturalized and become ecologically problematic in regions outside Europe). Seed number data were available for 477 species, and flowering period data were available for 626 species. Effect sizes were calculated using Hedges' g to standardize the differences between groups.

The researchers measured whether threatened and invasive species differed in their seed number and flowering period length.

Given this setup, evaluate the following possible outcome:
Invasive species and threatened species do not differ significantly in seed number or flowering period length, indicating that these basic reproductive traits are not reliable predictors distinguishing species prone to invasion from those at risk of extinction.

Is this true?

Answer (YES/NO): NO